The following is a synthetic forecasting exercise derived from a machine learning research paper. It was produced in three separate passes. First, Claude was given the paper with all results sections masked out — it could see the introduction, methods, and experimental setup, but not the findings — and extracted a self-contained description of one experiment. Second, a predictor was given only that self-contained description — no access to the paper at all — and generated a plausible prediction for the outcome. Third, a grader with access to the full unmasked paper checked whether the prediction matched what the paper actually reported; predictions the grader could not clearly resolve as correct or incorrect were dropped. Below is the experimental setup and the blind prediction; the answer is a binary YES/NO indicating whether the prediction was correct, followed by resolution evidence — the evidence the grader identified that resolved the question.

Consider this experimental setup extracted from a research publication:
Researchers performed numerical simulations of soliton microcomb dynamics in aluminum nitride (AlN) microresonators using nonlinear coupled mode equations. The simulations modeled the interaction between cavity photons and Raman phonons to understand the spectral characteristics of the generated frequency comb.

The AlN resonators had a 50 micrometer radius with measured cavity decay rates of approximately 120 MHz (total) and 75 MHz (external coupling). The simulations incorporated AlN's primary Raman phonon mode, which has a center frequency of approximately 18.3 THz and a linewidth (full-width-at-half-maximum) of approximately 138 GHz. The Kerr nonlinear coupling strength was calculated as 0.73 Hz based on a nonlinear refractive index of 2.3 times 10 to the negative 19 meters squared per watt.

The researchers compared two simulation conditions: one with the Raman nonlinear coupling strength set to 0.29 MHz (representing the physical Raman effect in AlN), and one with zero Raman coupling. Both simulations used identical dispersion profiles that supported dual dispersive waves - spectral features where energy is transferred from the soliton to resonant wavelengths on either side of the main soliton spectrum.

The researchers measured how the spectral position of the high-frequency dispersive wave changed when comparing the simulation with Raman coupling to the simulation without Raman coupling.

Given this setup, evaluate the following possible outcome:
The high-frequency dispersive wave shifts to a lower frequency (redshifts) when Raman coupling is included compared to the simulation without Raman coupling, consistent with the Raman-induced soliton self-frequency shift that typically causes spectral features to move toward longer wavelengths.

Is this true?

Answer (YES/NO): NO